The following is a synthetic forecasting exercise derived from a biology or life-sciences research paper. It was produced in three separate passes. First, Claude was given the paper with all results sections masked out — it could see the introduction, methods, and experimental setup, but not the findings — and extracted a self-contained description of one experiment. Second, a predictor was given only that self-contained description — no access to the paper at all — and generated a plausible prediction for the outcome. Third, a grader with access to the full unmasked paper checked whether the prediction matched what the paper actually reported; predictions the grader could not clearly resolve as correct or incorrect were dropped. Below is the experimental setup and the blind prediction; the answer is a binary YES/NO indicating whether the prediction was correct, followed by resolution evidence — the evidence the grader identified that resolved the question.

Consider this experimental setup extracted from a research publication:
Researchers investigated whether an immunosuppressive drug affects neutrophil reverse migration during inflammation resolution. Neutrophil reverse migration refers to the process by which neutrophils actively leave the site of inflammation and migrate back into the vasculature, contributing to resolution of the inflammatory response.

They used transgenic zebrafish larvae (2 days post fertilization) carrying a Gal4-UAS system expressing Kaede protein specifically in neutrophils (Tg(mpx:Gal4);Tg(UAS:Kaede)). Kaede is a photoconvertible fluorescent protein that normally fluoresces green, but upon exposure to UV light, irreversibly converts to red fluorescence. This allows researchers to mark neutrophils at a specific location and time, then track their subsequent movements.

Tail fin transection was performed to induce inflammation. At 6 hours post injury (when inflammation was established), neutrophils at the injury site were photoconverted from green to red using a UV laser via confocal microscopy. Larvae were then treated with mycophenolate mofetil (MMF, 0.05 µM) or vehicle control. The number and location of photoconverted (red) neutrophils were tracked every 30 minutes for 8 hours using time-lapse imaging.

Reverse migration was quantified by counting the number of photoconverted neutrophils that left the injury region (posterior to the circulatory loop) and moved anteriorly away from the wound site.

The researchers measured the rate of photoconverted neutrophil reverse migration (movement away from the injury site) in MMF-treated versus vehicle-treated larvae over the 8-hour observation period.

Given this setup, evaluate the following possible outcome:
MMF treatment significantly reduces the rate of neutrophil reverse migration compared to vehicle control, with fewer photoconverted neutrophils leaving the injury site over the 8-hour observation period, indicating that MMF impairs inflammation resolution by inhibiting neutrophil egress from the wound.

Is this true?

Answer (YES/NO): NO